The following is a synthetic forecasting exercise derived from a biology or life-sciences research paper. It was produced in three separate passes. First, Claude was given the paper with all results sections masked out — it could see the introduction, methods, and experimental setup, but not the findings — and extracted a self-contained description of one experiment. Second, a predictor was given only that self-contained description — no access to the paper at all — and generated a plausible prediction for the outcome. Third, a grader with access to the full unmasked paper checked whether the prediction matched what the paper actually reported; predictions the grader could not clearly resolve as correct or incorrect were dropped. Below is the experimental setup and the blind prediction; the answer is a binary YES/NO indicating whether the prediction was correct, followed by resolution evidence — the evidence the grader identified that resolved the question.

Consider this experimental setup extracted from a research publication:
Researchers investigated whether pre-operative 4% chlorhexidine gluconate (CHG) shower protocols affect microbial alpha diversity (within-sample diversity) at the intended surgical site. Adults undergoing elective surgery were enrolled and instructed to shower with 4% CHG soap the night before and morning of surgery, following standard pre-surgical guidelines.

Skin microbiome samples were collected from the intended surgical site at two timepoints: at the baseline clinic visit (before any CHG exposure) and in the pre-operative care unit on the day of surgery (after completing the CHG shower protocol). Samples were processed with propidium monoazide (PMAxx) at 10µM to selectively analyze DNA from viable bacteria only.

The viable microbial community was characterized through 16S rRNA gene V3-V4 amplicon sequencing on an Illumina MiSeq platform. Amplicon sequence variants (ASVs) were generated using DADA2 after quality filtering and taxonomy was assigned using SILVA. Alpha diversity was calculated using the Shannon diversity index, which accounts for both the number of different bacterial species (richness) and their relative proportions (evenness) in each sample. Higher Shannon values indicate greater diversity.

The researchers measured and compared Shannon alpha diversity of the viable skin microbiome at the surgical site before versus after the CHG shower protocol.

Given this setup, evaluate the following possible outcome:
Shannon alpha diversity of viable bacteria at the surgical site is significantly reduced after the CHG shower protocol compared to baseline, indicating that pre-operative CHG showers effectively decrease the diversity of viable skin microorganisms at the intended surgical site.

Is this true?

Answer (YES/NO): NO